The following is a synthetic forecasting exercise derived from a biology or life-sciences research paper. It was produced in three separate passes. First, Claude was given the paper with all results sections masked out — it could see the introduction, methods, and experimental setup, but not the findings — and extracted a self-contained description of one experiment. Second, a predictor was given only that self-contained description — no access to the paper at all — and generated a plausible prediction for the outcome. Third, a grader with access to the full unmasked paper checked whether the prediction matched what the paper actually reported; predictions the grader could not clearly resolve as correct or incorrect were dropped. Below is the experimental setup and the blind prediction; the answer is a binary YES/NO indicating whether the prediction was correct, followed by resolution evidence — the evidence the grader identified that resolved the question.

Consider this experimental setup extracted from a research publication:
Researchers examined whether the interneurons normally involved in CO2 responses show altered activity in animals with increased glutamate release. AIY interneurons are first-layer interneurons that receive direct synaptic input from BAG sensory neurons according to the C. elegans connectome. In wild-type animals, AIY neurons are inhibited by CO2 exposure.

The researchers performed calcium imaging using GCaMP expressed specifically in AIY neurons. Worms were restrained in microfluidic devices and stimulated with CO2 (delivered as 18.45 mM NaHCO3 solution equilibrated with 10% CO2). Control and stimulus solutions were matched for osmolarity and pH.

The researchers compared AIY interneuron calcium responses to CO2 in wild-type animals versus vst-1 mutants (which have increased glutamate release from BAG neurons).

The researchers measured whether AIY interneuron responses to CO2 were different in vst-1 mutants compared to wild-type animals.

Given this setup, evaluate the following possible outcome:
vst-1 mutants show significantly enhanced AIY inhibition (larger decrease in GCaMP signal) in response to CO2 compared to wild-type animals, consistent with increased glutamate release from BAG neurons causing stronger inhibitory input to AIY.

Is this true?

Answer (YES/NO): NO